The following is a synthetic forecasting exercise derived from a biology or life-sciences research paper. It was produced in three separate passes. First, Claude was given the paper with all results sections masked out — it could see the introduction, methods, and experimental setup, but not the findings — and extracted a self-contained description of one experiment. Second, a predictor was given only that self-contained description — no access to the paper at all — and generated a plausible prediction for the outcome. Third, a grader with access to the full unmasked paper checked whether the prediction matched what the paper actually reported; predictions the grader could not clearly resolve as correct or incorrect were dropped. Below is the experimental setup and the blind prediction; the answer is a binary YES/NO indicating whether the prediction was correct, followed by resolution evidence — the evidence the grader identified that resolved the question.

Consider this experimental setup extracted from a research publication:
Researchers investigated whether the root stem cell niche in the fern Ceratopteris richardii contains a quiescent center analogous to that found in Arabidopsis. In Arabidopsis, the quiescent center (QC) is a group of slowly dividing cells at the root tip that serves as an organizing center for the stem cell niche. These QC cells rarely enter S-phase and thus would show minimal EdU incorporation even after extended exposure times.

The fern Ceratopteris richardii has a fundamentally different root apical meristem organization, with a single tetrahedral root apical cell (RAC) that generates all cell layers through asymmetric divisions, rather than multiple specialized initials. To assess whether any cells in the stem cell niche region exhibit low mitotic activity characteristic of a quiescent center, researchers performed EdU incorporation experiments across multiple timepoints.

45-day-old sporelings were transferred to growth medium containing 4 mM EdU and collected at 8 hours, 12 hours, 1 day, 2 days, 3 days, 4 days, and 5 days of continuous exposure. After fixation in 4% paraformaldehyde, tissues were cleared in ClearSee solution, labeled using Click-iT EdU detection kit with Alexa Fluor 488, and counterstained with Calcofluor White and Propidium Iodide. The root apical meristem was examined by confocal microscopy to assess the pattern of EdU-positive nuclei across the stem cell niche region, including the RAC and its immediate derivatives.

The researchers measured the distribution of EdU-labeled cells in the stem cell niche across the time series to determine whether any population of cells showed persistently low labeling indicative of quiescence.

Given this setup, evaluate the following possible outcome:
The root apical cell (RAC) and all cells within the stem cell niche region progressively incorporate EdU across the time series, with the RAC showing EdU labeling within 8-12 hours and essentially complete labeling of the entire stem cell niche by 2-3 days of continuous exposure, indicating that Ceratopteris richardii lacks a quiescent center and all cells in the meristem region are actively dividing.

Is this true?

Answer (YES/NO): YES